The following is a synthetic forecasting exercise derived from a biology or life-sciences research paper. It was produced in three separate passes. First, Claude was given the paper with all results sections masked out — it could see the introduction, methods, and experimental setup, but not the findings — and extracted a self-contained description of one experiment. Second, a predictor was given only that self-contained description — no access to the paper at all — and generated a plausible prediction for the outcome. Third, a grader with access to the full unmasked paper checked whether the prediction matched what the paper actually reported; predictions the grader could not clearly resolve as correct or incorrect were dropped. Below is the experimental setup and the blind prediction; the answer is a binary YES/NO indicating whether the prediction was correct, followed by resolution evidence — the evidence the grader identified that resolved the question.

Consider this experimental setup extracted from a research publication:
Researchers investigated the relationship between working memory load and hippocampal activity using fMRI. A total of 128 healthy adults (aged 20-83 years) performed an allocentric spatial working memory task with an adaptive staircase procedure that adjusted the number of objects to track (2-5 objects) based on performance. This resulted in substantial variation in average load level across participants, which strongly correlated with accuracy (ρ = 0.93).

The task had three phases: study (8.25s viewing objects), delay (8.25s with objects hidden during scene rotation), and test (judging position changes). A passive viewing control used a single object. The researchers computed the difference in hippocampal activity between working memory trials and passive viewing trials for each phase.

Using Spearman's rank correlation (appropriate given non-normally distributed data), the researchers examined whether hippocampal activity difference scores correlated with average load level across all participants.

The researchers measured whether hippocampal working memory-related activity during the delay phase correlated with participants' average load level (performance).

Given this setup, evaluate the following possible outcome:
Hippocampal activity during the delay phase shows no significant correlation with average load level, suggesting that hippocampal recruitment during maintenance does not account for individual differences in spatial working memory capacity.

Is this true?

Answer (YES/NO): YES